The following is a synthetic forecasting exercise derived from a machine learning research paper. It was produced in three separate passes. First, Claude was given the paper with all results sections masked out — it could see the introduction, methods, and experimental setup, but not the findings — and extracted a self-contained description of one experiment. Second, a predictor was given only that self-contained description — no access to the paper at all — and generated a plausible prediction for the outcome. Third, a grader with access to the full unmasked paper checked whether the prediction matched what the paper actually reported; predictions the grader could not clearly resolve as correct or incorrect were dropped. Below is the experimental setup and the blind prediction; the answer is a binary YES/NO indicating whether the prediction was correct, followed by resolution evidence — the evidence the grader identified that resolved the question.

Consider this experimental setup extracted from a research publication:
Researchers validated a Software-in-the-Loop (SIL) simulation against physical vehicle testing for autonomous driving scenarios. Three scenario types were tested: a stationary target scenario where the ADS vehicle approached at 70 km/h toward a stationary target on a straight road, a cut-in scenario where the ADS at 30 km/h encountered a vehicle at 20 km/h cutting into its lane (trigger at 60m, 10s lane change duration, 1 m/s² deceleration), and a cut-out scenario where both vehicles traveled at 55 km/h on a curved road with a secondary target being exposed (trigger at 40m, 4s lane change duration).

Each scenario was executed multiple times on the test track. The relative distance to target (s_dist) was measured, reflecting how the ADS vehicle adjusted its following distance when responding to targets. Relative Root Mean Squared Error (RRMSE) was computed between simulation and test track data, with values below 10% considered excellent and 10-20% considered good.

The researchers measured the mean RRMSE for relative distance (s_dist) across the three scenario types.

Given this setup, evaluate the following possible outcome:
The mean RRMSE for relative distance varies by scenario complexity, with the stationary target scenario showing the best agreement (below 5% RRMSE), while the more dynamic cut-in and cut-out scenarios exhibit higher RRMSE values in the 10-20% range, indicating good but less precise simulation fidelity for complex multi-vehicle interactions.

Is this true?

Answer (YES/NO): NO